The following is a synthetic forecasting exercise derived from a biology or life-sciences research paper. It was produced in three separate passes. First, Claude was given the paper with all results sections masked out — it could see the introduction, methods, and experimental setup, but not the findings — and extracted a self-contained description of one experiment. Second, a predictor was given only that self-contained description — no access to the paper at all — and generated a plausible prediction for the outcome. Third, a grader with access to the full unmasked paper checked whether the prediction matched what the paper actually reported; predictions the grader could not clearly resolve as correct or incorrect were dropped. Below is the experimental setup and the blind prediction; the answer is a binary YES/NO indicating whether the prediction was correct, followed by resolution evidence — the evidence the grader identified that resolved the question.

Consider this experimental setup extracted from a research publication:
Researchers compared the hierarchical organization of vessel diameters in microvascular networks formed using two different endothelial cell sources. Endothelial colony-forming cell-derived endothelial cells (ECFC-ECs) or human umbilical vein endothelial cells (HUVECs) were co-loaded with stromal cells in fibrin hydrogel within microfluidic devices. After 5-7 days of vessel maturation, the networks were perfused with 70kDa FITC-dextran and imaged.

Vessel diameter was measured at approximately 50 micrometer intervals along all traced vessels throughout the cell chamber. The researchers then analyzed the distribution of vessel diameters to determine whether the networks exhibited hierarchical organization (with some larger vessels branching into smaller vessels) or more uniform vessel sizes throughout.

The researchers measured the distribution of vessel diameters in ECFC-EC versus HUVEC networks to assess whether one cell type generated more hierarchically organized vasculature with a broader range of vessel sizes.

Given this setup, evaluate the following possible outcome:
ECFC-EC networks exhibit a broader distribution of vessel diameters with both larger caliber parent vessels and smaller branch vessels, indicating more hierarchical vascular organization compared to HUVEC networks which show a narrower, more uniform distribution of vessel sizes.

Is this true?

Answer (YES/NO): NO